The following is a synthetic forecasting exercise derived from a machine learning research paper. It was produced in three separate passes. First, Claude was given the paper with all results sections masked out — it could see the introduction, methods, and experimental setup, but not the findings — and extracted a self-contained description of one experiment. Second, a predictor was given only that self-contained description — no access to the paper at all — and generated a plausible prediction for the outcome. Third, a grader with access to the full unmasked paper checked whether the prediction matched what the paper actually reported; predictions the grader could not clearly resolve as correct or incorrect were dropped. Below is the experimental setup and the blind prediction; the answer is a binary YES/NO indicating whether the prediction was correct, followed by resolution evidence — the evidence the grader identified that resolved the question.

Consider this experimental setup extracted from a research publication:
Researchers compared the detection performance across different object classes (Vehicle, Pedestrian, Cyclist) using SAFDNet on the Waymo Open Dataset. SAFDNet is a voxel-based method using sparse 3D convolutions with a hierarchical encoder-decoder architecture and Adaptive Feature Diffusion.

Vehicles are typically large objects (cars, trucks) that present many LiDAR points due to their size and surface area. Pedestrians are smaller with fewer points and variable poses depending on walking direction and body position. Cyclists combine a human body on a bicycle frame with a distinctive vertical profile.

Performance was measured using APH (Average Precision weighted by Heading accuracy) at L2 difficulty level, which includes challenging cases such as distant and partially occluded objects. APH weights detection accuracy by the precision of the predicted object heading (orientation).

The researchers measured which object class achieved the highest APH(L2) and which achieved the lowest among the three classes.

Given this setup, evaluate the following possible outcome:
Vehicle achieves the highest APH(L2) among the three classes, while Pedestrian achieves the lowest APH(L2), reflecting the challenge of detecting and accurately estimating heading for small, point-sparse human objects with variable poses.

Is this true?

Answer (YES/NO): NO